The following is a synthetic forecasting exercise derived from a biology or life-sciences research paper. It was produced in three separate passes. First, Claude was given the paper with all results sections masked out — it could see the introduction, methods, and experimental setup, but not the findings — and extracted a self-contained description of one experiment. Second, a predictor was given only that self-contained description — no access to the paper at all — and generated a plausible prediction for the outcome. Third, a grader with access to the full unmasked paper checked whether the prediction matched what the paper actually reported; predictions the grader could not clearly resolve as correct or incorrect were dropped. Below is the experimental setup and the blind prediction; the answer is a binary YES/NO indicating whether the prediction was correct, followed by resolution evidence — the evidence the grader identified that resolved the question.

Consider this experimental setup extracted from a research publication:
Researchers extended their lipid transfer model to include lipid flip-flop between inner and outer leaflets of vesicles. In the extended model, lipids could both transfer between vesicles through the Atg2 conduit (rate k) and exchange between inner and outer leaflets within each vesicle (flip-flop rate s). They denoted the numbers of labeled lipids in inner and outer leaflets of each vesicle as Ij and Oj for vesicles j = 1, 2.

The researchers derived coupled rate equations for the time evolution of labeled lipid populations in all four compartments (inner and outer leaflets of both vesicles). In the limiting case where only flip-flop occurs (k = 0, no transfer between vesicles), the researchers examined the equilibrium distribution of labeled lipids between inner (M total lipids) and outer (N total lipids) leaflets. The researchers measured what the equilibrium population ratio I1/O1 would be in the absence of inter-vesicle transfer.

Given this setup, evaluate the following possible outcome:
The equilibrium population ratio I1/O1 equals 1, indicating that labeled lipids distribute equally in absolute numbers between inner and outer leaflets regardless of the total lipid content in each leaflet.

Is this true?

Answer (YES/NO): NO